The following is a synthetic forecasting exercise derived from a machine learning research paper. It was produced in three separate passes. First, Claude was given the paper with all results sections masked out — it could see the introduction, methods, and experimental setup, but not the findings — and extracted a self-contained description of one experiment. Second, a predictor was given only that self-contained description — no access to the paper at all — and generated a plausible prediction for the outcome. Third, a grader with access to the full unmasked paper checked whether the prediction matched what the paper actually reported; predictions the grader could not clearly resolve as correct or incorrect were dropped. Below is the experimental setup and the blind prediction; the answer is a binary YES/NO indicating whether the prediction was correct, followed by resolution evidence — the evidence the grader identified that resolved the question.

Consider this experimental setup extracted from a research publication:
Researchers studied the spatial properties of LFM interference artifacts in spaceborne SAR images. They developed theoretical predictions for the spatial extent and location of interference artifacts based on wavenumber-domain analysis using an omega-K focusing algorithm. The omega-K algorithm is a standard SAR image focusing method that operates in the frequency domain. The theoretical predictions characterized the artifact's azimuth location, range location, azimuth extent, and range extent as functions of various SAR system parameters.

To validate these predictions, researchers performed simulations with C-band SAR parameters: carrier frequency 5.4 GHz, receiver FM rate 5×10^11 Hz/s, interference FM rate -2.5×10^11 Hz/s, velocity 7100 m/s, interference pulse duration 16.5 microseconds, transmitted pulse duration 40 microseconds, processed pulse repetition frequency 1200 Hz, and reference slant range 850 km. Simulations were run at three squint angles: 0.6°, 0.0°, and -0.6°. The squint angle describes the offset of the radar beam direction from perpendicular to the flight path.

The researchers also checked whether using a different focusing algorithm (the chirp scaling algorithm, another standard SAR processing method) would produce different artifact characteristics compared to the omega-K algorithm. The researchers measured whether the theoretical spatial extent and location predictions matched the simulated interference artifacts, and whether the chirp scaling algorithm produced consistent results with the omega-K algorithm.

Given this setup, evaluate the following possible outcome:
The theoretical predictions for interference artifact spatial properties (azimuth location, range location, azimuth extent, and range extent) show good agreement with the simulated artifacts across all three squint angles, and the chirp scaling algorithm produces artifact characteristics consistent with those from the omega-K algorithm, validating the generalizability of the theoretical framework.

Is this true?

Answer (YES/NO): YES